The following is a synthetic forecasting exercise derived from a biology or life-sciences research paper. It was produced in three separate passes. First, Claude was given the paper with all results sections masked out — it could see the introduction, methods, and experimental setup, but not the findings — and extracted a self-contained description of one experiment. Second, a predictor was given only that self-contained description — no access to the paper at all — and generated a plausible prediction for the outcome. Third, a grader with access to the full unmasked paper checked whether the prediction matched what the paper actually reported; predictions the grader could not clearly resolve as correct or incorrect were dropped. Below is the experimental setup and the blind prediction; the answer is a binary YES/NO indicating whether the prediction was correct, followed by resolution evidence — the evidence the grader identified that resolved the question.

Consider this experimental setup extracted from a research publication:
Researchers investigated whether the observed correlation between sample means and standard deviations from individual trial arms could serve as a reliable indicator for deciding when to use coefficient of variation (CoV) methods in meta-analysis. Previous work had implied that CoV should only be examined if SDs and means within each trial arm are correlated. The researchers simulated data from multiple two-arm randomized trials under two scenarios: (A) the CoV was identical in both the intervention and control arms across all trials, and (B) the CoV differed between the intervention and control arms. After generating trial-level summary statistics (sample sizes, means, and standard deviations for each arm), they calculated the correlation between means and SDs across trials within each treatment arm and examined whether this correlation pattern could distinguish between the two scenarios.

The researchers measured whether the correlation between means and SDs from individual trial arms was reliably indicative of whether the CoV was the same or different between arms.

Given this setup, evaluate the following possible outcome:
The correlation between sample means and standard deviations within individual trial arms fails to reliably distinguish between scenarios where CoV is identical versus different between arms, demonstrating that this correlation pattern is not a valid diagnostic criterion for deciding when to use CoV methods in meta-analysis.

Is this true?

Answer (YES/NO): YES